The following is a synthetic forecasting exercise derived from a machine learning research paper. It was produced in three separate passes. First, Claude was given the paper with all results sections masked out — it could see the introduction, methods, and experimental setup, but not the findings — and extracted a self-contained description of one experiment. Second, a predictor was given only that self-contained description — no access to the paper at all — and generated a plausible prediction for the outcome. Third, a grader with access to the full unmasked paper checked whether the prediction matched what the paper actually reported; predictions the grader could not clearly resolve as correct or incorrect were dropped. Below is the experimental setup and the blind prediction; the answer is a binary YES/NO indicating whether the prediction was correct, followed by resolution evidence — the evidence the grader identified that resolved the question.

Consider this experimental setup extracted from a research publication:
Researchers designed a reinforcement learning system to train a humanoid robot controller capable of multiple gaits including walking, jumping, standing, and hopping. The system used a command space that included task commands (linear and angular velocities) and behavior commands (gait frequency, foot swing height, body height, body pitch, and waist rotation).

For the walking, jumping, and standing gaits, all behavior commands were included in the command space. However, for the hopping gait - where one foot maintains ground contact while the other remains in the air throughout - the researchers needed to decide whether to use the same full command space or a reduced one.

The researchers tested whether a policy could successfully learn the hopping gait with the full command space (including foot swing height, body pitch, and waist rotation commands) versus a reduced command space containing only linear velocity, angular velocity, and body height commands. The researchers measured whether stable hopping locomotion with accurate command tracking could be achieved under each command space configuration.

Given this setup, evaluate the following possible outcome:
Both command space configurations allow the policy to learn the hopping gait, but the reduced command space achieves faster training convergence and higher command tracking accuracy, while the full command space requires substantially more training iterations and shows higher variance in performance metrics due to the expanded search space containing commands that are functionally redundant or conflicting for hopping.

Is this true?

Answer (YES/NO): NO